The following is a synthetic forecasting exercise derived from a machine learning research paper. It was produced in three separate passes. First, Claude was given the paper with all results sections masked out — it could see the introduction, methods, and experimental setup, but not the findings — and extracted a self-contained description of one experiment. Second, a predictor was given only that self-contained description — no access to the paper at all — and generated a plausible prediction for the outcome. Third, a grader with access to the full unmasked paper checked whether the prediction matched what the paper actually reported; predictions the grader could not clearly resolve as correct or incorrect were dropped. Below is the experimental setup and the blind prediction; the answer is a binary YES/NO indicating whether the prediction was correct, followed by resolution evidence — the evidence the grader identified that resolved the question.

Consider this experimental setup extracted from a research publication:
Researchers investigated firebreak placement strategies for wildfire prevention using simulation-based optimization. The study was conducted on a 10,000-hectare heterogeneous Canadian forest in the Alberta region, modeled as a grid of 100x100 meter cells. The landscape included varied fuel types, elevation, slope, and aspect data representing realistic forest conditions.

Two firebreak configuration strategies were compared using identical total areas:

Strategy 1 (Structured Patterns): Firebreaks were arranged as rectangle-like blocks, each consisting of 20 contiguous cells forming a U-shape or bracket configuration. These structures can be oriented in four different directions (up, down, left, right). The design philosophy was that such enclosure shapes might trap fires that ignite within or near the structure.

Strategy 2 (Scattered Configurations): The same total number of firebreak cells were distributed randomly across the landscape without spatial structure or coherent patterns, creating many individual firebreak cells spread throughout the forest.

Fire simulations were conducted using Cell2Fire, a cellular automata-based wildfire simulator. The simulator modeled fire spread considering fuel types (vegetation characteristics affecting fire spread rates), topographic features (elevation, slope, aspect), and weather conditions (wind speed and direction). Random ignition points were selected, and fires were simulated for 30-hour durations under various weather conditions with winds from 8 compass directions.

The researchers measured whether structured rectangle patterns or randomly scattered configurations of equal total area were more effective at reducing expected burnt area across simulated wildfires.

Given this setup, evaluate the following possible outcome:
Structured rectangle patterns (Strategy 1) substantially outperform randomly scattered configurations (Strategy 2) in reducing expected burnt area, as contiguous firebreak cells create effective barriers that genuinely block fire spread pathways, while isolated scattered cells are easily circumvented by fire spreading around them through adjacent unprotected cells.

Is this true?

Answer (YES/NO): YES